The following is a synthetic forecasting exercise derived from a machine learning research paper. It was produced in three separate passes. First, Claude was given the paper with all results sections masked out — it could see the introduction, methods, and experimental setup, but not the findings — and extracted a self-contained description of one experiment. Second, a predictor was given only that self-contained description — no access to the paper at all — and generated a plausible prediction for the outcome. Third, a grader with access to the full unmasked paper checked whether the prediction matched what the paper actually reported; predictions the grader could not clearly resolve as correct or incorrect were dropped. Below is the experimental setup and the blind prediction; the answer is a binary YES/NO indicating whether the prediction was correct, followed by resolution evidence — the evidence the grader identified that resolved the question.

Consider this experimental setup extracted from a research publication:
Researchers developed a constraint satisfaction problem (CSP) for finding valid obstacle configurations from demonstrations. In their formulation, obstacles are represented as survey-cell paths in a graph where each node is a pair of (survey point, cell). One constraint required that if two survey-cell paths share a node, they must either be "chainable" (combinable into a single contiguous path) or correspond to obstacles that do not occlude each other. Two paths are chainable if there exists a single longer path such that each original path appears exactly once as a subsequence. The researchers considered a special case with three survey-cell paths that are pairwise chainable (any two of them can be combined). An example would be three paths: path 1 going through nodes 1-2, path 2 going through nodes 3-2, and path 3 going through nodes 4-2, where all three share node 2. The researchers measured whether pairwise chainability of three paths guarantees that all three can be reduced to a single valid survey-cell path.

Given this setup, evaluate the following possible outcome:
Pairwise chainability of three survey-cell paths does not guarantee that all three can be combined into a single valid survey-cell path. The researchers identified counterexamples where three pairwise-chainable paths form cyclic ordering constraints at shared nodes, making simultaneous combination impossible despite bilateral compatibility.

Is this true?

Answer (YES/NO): NO